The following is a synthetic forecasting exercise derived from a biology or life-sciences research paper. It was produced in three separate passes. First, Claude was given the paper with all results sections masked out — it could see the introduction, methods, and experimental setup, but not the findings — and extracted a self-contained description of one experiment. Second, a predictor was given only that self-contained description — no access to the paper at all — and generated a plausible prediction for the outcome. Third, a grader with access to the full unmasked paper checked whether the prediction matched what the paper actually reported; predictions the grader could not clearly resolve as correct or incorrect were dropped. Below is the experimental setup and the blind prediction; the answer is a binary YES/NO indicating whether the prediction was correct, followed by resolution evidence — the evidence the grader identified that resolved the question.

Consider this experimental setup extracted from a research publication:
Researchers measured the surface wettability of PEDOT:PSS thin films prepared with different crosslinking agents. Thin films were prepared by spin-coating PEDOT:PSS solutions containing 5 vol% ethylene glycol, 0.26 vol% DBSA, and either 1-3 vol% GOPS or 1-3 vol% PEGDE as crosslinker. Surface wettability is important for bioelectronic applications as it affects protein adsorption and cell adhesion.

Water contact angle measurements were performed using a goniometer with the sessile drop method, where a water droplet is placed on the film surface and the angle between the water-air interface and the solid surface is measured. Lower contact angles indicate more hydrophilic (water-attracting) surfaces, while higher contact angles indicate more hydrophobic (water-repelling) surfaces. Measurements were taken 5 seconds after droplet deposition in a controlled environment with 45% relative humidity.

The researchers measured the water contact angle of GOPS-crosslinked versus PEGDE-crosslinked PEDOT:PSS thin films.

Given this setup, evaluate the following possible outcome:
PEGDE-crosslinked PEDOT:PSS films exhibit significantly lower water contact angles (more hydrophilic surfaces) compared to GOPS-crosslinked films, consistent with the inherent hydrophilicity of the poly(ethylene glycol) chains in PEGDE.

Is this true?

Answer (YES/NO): YES